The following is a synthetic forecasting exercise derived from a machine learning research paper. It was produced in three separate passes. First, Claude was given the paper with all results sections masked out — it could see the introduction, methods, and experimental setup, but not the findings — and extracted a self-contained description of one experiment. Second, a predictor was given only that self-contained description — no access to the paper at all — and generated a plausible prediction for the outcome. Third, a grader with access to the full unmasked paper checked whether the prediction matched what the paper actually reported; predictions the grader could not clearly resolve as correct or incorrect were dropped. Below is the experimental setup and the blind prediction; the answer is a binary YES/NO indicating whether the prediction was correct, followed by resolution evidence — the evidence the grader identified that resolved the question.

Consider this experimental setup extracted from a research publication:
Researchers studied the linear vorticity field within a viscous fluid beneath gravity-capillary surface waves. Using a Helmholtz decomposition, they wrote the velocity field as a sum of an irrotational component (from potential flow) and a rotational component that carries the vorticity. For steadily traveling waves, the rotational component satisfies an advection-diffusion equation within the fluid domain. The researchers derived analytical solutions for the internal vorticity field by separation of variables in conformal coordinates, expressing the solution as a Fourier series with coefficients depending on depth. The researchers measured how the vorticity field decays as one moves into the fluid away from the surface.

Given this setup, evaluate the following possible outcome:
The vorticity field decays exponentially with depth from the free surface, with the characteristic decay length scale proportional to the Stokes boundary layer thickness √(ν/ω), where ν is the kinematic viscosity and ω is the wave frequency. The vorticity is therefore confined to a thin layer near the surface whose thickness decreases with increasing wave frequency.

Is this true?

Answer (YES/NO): NO